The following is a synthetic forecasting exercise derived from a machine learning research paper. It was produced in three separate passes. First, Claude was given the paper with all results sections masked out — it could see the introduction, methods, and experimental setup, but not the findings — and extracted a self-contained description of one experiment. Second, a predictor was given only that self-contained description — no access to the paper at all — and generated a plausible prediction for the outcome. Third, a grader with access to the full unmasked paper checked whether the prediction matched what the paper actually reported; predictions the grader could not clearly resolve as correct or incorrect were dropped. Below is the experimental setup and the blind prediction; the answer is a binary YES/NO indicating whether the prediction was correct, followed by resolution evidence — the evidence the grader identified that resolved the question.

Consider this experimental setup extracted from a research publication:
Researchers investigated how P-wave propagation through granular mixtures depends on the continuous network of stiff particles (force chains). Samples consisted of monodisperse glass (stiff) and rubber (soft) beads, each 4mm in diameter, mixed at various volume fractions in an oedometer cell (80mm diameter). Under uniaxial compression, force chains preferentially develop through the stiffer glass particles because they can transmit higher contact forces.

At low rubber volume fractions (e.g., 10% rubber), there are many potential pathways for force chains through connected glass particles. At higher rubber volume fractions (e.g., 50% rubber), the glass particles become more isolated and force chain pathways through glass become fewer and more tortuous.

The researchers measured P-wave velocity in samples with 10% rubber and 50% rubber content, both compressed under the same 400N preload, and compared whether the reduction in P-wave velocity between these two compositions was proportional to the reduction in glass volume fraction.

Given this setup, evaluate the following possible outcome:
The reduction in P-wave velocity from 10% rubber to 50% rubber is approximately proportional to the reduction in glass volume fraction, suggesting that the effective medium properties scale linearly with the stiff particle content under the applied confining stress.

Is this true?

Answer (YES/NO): NO